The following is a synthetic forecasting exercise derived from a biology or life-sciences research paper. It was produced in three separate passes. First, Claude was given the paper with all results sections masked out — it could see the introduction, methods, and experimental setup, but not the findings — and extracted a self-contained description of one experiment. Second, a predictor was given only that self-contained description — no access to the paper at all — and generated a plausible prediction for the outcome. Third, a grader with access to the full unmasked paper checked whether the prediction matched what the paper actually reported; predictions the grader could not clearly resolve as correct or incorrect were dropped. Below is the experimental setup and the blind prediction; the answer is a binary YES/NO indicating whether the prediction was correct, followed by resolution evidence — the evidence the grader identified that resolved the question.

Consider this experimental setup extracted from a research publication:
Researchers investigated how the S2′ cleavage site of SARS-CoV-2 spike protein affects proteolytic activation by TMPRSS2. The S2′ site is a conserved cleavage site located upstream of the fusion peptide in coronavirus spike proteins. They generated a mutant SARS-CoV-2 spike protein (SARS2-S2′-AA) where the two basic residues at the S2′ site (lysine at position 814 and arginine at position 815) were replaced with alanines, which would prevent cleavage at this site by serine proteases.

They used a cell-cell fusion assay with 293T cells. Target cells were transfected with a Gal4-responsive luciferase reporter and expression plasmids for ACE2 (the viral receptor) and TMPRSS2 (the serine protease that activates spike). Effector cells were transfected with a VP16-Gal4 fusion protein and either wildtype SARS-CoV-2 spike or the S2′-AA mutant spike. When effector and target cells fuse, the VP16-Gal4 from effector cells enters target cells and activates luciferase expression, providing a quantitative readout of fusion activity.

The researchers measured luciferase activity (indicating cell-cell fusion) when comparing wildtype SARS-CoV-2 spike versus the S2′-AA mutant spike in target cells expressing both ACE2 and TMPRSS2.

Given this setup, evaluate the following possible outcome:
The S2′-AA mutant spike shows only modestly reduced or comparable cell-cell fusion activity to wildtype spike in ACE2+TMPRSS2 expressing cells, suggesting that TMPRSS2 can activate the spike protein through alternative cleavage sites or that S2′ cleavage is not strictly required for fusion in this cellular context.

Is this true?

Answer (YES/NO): NO